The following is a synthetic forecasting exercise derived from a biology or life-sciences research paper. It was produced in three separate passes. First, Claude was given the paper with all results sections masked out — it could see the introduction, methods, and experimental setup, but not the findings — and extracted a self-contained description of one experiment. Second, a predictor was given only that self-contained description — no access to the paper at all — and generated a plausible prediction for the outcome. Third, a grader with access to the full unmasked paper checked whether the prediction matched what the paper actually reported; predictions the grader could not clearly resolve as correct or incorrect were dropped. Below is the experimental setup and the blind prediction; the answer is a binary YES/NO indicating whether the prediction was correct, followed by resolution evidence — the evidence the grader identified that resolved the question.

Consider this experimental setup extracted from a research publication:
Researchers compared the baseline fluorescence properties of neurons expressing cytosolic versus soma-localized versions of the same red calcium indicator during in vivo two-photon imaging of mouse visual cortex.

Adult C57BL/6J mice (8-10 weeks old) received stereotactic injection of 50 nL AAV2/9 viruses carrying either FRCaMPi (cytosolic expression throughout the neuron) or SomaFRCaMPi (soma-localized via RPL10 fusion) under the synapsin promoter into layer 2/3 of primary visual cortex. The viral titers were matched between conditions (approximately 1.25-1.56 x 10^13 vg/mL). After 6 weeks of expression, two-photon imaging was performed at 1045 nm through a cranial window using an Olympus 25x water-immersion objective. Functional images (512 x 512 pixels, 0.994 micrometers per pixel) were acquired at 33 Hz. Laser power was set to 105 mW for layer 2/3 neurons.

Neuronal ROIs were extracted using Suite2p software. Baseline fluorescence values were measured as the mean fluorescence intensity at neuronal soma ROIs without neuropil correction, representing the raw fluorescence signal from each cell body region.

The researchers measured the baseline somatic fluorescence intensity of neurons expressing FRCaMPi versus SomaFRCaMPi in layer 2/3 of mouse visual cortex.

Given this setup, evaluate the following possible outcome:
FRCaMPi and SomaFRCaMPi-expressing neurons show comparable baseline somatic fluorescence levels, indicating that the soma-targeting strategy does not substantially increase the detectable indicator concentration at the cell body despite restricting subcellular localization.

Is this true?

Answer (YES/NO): NO